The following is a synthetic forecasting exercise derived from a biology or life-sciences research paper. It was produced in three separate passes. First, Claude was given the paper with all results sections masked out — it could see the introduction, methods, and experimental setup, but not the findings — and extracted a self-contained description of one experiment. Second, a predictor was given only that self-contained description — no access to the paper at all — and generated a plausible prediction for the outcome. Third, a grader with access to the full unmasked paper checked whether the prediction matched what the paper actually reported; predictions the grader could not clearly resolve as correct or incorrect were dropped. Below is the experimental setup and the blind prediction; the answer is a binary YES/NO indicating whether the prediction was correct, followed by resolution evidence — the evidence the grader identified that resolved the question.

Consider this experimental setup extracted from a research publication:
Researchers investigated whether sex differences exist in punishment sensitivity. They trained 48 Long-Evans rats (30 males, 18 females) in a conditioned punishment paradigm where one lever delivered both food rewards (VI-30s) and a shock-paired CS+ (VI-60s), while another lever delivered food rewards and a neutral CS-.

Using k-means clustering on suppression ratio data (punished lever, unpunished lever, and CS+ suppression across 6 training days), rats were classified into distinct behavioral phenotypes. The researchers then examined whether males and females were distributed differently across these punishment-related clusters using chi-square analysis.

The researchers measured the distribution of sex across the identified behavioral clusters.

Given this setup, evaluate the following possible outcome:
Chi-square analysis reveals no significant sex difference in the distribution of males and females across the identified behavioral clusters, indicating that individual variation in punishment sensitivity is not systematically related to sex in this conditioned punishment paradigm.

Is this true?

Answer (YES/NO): NO